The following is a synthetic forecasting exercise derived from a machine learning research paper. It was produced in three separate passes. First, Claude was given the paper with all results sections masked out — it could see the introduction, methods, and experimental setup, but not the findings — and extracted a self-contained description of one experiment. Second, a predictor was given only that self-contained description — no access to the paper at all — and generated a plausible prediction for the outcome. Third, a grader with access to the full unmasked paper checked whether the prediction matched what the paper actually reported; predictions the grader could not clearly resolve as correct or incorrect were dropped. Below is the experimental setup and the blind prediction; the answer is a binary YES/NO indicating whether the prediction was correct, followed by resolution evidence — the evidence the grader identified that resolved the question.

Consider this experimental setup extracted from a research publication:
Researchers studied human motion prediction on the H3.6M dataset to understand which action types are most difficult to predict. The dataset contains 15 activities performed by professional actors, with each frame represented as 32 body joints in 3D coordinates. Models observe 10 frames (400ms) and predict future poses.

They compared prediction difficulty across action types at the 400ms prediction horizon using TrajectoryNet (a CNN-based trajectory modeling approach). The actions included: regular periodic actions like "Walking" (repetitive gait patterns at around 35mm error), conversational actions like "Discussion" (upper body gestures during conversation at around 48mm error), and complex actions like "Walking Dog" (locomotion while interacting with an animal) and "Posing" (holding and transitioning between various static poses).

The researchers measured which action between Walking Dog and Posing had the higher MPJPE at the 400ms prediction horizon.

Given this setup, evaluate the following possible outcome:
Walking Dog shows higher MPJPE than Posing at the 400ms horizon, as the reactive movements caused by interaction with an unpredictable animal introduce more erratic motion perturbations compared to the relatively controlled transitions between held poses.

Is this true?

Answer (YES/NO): YES